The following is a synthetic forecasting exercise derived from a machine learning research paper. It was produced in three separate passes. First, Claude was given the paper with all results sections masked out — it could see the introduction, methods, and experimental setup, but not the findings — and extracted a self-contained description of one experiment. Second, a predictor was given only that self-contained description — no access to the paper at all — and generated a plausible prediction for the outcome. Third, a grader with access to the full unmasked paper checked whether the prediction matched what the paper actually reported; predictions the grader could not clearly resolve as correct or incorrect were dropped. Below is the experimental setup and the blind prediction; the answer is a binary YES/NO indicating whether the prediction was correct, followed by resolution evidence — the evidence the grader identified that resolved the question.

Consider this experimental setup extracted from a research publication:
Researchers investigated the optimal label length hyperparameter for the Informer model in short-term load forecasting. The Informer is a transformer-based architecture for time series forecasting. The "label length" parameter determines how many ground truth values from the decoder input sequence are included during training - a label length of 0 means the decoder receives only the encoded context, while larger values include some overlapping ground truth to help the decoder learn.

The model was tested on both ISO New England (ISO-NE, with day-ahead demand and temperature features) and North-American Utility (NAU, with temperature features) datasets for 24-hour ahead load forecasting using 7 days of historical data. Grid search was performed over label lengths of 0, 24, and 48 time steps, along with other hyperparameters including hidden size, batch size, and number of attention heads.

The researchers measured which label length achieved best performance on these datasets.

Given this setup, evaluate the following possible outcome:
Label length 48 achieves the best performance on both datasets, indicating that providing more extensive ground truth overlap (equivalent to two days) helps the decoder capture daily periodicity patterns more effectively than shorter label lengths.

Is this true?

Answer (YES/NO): YES